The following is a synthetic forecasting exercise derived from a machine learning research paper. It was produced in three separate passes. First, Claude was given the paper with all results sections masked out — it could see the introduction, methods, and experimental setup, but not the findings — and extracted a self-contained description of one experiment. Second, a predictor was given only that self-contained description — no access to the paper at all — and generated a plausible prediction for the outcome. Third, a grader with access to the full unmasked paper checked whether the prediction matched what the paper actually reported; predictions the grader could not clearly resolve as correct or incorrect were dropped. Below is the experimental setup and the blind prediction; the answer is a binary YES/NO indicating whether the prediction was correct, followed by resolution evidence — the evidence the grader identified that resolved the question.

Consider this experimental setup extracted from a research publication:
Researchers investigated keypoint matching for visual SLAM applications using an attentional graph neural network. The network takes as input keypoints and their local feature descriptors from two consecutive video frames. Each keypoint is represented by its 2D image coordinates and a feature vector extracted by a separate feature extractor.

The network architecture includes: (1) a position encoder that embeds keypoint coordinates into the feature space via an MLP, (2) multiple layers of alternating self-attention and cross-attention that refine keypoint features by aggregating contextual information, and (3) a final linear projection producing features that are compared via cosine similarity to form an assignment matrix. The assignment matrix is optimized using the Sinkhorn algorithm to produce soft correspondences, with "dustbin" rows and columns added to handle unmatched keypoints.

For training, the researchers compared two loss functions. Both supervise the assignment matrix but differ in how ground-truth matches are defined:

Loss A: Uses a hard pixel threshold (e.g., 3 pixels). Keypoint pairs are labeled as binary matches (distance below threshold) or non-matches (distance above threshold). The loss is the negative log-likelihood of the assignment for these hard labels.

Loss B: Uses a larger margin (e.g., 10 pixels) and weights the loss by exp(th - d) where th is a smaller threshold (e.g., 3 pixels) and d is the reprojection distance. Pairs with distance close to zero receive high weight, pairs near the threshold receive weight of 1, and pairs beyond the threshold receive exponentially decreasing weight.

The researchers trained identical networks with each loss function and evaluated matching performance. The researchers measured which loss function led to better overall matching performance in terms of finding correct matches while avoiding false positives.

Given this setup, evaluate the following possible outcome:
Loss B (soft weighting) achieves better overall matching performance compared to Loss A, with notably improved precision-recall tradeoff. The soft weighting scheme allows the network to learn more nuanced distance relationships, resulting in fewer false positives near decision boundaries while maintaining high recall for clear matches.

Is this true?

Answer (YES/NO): NO